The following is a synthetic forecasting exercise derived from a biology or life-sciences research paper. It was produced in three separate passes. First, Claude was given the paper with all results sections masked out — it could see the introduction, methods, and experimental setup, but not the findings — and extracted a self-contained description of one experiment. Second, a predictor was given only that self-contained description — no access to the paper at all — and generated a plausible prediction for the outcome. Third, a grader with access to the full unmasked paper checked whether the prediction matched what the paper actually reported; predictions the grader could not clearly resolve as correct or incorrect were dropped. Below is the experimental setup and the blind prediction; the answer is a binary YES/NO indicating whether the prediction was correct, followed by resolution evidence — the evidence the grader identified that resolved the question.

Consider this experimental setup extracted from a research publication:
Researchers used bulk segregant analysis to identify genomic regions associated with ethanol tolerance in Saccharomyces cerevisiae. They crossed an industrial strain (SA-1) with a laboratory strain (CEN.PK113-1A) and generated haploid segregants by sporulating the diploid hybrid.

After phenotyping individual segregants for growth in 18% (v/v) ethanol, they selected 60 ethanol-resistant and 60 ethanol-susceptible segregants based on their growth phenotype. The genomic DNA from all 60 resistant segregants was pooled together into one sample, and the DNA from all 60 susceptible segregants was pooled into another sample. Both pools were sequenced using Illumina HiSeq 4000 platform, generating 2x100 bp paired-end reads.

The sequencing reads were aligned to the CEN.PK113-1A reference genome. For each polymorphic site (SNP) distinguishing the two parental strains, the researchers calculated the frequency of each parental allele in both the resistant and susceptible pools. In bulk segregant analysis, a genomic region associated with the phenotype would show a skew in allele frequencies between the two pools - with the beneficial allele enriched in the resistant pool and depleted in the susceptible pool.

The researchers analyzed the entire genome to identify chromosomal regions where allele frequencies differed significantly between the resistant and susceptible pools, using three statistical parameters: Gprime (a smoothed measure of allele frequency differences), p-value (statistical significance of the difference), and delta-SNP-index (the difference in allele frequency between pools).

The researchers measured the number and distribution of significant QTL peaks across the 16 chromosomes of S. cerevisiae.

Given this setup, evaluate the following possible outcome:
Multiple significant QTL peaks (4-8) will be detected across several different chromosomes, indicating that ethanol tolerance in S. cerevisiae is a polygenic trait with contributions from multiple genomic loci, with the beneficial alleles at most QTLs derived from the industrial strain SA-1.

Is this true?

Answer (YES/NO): YES